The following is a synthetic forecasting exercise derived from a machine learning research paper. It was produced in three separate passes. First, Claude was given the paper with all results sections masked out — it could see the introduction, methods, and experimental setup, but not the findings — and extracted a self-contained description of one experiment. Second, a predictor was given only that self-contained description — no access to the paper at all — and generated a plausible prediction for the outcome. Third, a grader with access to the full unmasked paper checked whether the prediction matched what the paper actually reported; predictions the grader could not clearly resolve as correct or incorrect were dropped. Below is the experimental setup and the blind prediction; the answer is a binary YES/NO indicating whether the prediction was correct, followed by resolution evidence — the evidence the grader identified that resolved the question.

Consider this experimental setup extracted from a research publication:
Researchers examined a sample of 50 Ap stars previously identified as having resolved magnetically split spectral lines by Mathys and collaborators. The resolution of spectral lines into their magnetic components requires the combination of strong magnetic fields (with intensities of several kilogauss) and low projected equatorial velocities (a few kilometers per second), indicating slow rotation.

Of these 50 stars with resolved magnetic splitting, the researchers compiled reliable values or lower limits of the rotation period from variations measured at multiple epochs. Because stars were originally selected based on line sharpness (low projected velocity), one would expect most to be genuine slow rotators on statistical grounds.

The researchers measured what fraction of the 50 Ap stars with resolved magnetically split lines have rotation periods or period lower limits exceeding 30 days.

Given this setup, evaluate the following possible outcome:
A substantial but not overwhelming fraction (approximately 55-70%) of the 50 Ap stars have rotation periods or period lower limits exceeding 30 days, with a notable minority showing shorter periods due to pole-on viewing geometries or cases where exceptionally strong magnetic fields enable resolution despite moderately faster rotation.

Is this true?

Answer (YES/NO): YES